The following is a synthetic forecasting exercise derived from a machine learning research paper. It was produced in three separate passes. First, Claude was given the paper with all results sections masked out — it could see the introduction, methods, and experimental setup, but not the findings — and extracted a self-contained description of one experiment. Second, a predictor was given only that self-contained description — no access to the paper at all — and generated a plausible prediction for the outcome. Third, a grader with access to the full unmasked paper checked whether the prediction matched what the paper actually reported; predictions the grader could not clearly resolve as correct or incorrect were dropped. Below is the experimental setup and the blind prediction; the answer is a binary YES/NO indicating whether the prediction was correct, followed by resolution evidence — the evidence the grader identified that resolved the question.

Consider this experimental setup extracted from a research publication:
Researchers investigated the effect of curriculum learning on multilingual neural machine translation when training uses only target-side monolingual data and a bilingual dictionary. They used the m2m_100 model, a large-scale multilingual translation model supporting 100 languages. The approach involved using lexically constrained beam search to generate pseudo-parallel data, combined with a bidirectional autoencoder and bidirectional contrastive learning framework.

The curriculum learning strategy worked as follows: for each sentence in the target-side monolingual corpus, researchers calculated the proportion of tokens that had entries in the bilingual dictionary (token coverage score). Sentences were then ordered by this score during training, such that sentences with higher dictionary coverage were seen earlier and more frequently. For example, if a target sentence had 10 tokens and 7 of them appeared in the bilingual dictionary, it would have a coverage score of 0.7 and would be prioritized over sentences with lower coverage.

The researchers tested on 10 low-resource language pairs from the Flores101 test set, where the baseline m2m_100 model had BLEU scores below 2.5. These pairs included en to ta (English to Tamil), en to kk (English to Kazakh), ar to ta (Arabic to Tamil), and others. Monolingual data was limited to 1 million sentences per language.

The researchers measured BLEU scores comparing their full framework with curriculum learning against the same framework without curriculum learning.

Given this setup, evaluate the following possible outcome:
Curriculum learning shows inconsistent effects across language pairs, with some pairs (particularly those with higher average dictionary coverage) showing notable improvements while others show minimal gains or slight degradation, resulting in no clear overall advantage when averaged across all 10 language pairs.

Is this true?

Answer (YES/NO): NO